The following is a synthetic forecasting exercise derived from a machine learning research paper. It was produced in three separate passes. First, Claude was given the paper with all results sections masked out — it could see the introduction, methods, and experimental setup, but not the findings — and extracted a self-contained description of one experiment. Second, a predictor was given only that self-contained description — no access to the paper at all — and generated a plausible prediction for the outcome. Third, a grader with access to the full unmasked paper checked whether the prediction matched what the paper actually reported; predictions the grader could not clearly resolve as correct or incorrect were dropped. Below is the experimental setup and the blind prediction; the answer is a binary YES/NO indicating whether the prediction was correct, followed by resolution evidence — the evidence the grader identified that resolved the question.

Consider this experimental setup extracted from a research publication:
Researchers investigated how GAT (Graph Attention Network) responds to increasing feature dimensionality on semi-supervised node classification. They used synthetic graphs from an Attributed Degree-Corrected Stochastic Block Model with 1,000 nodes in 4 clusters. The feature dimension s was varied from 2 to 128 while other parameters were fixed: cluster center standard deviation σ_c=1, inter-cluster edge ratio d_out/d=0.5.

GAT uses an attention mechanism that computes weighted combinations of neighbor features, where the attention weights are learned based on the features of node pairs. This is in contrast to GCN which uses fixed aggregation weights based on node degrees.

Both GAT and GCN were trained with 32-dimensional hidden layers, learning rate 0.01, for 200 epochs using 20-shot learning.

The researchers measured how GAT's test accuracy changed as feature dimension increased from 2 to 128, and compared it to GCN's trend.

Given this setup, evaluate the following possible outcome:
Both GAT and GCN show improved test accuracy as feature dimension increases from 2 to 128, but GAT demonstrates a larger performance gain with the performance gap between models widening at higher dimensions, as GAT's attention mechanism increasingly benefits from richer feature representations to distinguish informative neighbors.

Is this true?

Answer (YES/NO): NO